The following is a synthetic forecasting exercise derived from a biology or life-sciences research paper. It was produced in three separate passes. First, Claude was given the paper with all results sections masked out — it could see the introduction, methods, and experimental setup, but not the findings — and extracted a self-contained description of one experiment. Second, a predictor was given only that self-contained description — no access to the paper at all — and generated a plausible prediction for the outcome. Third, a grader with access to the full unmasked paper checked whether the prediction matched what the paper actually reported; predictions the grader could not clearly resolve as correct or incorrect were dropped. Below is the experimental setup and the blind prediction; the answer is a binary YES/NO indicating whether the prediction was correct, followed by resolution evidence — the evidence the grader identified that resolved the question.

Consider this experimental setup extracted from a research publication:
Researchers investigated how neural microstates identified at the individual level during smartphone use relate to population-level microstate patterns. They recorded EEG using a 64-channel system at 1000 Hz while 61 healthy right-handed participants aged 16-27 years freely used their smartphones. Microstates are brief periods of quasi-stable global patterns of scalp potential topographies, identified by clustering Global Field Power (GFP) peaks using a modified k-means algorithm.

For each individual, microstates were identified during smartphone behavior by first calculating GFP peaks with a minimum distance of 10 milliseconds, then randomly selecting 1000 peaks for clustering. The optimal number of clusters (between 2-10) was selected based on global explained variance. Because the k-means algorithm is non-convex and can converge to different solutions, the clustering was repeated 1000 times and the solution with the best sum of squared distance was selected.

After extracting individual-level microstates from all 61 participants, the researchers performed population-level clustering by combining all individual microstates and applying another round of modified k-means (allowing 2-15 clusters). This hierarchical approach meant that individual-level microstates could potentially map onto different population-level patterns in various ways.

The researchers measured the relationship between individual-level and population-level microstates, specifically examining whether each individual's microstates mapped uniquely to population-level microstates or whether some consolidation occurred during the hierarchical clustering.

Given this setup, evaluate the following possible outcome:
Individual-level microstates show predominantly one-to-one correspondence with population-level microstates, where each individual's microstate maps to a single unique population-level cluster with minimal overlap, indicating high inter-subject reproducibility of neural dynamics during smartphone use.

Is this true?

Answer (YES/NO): NO